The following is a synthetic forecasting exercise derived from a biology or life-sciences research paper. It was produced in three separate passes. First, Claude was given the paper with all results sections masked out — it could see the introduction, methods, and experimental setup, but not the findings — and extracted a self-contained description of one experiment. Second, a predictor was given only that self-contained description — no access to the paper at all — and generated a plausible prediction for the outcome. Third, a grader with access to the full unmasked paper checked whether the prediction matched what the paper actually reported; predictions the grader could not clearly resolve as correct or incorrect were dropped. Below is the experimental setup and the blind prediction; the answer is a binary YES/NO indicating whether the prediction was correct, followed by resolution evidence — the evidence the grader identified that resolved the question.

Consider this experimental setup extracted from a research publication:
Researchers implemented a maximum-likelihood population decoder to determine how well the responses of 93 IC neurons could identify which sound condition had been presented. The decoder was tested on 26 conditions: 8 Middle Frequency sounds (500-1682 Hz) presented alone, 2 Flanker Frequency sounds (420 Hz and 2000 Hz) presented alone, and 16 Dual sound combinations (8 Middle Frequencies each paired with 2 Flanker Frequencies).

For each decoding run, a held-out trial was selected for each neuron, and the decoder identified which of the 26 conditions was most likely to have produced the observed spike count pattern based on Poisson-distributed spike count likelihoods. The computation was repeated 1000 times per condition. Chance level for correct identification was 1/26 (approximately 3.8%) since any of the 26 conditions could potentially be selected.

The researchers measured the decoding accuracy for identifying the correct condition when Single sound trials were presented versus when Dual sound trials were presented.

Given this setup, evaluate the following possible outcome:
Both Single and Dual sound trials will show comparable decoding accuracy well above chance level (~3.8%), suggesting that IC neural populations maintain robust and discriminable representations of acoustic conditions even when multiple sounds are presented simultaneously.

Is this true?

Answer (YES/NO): NO